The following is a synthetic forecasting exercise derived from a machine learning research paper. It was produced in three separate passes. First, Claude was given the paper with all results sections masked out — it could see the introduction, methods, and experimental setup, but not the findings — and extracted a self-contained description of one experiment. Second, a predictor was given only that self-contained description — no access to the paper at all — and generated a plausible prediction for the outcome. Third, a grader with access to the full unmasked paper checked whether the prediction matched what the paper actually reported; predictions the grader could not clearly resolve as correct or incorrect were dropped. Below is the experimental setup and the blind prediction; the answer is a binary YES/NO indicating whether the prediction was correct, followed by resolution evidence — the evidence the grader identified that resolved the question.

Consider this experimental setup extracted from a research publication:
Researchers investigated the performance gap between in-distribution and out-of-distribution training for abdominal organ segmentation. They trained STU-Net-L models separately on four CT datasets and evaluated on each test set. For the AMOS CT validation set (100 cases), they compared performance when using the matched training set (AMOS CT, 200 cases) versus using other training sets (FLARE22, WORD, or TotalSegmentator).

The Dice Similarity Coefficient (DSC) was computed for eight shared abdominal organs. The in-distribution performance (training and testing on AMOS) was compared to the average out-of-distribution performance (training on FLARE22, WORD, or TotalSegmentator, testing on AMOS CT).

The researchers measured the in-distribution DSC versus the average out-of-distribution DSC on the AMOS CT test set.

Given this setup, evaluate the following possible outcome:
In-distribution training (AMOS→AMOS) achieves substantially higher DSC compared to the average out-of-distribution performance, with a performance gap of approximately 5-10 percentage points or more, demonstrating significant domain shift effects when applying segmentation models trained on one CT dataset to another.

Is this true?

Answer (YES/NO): YES